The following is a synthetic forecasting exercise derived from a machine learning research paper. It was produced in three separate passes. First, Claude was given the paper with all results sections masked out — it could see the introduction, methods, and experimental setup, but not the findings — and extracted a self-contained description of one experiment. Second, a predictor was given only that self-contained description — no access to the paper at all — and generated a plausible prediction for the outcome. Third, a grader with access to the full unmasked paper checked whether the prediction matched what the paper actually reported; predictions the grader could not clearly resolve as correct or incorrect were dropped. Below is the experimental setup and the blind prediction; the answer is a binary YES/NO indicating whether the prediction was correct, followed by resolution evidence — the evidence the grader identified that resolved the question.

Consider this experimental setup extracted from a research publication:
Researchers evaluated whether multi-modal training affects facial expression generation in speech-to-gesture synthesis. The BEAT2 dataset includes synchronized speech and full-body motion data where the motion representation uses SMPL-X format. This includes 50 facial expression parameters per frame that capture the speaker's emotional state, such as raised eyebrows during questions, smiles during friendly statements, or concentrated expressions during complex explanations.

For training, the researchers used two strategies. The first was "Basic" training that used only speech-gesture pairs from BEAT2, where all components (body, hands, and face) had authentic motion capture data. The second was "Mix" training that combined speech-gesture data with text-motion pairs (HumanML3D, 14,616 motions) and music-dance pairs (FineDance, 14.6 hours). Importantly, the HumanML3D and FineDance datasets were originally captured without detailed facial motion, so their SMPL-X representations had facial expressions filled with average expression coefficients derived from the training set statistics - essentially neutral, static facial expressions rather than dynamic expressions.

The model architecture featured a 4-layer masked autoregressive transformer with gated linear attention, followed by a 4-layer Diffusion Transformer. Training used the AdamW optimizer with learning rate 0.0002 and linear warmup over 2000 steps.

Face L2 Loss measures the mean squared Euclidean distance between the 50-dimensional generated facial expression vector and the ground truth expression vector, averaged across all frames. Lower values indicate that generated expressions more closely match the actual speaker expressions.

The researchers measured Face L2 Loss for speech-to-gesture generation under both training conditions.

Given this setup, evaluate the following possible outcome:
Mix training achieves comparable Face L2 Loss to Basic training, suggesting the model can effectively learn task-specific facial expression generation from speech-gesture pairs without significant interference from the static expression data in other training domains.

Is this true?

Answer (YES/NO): NO